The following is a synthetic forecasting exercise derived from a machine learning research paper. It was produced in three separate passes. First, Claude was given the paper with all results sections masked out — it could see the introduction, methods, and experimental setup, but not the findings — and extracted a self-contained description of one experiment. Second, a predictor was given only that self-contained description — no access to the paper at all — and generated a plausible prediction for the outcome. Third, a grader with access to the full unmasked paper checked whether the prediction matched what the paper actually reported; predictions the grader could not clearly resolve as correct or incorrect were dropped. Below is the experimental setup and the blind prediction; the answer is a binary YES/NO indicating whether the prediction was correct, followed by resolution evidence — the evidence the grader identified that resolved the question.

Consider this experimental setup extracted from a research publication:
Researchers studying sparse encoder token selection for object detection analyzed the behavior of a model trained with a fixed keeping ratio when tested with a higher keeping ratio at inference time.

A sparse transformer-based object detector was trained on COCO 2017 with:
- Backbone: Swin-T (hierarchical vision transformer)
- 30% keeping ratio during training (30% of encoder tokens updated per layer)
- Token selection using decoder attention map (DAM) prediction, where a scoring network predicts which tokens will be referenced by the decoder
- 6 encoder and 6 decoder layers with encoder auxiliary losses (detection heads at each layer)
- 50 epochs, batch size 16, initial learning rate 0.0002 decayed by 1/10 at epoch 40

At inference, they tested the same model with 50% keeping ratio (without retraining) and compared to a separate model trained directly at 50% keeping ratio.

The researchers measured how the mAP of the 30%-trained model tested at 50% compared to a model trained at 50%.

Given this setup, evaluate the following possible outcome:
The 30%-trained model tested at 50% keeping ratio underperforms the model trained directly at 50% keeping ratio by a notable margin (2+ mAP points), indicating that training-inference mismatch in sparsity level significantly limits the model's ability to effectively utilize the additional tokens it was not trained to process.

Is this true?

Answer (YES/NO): NO